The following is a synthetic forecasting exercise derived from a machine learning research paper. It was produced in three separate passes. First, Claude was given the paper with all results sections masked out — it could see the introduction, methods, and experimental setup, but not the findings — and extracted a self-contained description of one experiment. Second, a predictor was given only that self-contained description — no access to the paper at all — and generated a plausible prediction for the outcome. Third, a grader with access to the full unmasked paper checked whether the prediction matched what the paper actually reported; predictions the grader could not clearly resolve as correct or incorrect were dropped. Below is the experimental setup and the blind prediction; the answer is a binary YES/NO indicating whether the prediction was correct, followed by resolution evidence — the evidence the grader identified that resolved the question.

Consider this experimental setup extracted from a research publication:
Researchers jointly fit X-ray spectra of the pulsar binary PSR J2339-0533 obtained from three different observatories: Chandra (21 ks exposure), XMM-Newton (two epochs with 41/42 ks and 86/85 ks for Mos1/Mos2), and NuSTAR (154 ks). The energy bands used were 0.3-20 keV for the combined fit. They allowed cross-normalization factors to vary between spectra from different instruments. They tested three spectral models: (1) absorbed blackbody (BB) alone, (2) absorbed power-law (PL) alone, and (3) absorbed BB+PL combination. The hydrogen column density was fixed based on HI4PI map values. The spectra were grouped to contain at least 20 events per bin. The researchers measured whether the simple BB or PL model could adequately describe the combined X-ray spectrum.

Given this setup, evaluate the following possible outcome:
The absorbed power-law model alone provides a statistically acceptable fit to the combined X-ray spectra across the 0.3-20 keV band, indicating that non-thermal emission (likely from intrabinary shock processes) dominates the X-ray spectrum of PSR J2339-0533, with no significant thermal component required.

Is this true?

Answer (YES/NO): NO